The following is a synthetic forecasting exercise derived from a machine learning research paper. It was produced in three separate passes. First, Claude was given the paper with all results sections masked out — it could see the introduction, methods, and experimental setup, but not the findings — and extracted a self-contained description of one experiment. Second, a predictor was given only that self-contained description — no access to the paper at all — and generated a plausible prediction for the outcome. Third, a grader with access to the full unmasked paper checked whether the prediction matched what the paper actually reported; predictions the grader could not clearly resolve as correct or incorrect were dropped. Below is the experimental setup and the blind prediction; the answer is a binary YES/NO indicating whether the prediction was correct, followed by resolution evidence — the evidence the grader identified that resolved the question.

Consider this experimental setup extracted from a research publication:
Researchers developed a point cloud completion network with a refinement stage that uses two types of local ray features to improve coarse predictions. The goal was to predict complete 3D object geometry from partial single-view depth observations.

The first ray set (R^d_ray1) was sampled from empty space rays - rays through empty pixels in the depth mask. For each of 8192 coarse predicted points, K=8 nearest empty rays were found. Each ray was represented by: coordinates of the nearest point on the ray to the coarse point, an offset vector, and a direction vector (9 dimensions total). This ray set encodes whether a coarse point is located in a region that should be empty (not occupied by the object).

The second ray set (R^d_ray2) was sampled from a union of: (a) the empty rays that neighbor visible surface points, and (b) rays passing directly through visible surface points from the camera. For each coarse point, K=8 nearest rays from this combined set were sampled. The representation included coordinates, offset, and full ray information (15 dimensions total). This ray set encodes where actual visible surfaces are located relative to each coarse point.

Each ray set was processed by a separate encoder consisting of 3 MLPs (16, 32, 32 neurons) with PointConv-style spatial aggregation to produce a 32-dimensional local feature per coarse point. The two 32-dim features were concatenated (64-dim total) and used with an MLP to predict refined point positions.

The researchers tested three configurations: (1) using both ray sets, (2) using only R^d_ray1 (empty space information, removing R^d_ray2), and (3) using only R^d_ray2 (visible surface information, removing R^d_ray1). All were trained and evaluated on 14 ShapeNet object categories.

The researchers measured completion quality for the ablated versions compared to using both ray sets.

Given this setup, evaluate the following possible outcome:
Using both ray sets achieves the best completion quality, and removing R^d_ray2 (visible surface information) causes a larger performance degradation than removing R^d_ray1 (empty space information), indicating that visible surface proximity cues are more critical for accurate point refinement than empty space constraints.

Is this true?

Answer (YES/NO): YES